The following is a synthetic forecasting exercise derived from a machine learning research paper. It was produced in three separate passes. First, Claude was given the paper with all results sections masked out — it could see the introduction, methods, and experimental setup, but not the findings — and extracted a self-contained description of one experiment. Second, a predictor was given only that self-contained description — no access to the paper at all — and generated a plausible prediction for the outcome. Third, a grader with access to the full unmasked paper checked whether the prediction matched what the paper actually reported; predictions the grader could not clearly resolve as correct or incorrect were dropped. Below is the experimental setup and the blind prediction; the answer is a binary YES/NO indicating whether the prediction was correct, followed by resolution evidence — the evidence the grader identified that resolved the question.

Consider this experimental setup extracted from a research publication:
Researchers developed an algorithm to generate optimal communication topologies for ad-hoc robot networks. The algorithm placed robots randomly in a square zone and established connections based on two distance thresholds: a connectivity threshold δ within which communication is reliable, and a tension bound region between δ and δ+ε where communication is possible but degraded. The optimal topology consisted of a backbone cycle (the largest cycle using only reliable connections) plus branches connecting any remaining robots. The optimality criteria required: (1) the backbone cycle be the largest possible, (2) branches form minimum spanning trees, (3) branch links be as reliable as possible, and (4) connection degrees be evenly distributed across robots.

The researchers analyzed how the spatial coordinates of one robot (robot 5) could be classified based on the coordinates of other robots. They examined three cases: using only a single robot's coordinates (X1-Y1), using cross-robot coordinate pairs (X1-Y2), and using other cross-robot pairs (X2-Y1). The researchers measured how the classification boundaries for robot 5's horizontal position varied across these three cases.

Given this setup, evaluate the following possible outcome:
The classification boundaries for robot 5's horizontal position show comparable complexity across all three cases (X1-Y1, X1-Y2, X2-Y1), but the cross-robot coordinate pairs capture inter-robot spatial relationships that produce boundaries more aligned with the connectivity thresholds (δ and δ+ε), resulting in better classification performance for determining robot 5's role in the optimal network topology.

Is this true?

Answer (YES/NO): NO